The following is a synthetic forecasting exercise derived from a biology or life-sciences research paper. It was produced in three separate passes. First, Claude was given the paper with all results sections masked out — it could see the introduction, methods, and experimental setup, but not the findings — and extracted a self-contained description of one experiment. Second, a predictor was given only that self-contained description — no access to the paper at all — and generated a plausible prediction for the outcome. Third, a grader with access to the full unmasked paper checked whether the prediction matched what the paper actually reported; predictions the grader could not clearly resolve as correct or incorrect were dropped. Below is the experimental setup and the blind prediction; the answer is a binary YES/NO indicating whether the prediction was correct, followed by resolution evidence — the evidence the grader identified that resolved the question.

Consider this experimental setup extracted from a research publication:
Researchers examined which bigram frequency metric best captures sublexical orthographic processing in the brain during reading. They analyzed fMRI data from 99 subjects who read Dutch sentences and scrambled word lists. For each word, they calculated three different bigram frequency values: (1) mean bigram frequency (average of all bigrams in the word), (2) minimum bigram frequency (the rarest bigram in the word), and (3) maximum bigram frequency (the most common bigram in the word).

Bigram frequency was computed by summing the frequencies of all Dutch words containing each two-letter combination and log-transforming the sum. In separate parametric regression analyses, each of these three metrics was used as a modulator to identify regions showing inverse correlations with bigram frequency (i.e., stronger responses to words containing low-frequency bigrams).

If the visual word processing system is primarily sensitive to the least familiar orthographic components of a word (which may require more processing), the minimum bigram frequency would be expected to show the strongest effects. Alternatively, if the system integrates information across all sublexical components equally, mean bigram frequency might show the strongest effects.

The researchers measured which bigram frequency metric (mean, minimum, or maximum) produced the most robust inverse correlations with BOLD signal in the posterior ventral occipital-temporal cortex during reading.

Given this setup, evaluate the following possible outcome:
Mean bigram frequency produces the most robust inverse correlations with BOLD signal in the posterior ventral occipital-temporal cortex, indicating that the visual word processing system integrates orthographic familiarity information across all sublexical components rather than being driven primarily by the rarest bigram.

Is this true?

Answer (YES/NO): NO